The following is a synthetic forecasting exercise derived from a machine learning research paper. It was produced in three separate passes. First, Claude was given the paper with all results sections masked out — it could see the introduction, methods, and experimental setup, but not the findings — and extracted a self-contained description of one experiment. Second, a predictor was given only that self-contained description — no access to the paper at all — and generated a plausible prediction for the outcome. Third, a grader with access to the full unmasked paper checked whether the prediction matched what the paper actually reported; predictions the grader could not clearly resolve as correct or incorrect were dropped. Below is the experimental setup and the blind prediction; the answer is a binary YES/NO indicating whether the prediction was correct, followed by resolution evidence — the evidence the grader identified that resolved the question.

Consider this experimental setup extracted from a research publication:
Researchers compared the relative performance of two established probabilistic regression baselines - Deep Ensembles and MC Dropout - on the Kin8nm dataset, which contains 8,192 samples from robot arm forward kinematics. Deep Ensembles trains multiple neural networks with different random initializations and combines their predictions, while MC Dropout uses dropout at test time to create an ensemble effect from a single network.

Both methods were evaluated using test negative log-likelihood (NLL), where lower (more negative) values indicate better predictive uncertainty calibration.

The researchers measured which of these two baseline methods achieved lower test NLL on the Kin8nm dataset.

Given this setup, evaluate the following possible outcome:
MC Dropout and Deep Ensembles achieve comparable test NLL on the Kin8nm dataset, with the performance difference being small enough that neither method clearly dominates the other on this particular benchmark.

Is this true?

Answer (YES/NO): NO